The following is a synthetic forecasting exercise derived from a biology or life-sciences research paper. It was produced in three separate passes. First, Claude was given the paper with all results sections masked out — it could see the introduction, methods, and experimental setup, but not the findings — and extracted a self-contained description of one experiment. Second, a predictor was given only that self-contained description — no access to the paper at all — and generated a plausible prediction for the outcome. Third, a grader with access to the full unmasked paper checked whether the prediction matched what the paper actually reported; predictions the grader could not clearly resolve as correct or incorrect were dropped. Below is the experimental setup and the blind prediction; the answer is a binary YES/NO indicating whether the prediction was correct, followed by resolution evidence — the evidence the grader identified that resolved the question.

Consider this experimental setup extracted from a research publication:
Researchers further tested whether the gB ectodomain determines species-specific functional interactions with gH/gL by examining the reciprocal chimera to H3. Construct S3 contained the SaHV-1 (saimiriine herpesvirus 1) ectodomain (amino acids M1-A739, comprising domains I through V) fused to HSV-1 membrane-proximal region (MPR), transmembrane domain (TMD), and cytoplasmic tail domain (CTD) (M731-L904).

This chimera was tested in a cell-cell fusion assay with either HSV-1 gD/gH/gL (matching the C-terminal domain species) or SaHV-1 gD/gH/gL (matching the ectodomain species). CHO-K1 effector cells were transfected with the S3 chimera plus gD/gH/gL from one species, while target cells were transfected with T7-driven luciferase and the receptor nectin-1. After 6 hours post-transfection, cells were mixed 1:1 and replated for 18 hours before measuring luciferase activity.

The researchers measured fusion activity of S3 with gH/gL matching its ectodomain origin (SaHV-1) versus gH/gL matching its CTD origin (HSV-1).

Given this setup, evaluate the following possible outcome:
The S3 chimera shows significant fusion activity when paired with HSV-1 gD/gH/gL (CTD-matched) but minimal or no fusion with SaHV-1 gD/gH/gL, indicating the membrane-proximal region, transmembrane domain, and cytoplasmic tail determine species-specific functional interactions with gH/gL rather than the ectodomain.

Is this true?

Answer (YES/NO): NO